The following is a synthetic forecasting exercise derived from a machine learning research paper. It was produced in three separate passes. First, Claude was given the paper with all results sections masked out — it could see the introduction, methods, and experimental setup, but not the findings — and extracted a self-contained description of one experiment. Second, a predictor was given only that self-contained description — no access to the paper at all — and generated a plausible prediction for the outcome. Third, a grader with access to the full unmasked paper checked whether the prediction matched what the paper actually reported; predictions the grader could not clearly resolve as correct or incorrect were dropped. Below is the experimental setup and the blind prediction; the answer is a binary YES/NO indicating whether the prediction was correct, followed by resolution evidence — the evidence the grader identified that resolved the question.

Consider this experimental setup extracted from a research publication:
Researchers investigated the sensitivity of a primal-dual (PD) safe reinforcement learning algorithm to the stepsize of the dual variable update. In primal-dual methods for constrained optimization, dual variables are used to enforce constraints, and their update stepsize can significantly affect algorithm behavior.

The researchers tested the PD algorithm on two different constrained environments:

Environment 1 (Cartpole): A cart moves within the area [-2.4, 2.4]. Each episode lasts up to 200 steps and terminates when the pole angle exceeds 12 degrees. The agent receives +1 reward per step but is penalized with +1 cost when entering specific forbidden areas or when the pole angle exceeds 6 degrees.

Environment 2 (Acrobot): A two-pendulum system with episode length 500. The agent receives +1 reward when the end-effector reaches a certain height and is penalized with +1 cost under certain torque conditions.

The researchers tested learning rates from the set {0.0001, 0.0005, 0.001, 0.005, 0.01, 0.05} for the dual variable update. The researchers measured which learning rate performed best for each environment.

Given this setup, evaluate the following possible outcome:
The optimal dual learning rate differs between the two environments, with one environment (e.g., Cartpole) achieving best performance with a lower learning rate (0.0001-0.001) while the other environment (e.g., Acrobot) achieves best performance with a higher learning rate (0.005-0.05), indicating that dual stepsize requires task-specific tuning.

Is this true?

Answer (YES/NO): NO